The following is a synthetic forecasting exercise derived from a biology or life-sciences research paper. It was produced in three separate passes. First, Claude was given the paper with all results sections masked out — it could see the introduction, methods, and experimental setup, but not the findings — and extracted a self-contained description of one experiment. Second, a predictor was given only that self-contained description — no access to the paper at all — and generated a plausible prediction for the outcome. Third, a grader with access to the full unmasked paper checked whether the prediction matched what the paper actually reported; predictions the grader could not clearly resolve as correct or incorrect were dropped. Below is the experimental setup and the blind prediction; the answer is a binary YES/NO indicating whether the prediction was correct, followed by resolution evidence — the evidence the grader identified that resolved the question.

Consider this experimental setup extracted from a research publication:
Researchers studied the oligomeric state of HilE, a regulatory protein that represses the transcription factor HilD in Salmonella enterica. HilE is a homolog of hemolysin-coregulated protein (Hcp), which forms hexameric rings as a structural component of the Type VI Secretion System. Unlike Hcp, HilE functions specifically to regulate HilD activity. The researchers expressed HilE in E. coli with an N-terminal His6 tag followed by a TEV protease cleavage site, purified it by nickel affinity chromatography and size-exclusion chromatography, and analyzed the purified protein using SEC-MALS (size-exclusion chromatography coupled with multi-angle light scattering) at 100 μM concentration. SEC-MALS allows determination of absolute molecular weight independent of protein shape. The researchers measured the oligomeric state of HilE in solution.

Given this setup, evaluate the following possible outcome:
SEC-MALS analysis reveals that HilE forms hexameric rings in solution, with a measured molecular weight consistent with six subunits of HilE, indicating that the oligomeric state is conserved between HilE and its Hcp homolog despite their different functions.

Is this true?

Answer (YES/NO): NO